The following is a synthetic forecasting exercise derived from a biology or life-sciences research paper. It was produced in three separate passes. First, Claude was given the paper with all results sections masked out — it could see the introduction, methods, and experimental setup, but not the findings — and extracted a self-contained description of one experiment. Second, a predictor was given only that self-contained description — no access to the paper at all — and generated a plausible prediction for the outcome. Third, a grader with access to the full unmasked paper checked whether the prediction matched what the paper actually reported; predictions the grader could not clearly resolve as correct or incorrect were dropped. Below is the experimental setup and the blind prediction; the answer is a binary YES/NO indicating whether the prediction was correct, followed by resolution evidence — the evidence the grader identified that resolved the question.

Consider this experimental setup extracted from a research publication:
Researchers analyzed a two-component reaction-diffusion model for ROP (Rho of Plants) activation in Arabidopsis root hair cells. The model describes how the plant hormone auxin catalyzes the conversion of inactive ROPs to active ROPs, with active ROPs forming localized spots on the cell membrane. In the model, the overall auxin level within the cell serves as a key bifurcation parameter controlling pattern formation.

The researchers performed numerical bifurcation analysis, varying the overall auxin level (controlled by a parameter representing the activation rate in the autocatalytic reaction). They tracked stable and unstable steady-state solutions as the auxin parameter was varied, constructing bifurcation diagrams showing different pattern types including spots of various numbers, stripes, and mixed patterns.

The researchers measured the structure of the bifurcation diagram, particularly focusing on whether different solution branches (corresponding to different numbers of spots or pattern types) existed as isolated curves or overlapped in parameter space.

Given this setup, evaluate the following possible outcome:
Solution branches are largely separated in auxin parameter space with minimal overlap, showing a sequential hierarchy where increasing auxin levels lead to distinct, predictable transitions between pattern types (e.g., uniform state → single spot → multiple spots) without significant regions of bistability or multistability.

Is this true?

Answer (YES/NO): NO